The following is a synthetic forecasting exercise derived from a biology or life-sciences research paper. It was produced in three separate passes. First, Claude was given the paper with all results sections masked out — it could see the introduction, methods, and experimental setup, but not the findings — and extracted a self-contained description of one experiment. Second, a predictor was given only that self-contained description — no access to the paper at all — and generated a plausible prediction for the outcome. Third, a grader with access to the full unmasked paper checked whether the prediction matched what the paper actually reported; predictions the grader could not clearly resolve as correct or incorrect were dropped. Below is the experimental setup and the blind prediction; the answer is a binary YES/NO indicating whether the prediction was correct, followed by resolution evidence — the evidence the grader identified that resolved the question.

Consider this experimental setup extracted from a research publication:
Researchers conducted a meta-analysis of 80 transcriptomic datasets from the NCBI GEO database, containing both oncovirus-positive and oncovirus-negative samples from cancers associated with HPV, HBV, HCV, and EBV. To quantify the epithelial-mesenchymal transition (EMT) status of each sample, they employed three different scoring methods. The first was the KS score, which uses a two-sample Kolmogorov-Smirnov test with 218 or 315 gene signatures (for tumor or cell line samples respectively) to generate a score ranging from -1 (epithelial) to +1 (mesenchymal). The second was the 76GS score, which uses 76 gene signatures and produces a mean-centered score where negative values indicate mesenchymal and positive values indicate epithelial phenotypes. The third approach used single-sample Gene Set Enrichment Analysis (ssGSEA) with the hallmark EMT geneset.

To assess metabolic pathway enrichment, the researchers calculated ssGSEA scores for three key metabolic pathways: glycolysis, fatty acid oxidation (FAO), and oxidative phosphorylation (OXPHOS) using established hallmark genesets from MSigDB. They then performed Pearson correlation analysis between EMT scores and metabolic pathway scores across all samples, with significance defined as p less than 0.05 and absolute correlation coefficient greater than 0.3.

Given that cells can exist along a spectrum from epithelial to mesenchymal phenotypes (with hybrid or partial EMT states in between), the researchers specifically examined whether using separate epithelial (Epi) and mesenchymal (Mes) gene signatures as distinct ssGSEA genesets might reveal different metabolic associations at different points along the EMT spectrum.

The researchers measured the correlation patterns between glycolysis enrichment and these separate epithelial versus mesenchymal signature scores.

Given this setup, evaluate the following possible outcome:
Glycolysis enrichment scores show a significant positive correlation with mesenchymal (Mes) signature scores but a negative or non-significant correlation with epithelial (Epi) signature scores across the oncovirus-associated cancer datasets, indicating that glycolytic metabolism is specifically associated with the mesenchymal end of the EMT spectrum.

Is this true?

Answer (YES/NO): NO